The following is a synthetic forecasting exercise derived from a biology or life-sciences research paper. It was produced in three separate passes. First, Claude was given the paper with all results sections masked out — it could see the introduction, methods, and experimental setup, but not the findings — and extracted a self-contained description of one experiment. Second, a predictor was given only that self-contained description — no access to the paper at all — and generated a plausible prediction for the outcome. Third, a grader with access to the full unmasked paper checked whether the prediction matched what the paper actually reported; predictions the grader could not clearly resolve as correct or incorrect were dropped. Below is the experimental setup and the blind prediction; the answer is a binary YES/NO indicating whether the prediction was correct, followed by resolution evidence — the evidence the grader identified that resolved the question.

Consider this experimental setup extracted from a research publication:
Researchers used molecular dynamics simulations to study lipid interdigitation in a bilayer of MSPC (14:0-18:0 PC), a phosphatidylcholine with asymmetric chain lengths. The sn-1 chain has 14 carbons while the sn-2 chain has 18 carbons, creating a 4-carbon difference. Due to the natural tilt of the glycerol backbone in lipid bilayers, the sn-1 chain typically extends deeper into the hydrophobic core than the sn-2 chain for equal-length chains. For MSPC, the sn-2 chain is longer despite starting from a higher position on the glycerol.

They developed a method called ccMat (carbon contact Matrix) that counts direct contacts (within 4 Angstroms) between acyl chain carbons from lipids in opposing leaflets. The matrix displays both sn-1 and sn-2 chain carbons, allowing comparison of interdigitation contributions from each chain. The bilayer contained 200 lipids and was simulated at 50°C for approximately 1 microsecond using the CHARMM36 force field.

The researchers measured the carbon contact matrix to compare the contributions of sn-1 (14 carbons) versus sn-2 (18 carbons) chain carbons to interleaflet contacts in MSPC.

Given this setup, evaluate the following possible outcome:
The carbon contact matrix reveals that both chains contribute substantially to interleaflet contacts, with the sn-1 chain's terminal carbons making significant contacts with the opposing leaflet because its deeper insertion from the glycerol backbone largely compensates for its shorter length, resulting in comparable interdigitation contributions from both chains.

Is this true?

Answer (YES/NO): NO